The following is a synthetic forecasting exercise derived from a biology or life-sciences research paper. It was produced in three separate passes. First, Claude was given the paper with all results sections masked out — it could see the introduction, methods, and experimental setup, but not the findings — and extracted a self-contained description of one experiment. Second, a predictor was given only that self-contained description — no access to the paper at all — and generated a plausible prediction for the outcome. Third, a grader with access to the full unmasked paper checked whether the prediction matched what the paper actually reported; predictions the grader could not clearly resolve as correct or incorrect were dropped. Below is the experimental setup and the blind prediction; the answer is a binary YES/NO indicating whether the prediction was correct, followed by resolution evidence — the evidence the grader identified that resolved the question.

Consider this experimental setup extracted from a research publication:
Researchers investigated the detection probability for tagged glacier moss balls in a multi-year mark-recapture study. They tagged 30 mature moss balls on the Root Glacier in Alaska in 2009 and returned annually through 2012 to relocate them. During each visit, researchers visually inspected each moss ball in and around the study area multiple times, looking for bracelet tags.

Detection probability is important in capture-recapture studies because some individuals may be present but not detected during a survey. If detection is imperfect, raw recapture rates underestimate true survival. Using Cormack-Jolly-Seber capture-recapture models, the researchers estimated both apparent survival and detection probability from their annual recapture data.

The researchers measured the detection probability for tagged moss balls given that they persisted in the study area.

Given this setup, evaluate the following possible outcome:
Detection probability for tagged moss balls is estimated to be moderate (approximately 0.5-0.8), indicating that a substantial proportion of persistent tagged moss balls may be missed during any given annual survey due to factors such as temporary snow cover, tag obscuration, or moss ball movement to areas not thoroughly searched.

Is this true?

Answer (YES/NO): NO